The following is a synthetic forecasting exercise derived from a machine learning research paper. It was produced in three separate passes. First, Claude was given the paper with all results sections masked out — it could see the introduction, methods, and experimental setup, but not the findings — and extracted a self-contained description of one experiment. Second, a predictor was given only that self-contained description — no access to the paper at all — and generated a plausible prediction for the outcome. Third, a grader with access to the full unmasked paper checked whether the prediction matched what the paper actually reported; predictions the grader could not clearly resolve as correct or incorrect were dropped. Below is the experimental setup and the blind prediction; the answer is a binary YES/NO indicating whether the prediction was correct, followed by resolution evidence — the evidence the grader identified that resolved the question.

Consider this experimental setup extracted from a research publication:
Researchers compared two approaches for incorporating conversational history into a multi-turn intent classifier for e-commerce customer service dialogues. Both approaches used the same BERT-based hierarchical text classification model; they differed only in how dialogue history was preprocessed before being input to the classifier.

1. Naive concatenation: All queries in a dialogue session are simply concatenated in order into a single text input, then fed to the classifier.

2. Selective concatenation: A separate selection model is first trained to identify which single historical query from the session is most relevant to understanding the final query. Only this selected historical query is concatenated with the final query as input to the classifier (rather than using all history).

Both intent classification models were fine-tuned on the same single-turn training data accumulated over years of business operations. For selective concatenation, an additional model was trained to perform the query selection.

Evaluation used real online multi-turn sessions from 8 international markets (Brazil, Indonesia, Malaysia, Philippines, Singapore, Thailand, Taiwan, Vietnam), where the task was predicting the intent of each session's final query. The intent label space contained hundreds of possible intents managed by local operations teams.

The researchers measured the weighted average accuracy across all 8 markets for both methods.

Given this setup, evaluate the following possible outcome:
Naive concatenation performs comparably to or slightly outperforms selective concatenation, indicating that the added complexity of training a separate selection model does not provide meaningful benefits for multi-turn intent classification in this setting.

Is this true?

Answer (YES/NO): NO